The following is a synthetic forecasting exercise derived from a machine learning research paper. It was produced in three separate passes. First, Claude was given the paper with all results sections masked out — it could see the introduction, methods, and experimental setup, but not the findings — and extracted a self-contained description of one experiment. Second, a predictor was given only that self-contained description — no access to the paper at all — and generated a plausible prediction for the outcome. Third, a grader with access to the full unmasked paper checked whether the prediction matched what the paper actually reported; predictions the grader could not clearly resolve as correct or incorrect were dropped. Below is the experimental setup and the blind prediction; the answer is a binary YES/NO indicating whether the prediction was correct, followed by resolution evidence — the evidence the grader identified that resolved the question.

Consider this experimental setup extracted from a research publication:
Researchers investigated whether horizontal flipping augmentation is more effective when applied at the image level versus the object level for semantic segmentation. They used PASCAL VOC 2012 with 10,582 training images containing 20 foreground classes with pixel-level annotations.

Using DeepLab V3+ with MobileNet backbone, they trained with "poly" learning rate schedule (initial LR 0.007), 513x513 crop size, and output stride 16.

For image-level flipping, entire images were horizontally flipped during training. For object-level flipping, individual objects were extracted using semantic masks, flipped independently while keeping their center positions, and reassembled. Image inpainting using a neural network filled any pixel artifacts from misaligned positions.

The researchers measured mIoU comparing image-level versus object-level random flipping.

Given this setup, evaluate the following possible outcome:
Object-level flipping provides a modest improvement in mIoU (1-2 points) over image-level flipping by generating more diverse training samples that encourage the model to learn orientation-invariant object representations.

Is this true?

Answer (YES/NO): NO